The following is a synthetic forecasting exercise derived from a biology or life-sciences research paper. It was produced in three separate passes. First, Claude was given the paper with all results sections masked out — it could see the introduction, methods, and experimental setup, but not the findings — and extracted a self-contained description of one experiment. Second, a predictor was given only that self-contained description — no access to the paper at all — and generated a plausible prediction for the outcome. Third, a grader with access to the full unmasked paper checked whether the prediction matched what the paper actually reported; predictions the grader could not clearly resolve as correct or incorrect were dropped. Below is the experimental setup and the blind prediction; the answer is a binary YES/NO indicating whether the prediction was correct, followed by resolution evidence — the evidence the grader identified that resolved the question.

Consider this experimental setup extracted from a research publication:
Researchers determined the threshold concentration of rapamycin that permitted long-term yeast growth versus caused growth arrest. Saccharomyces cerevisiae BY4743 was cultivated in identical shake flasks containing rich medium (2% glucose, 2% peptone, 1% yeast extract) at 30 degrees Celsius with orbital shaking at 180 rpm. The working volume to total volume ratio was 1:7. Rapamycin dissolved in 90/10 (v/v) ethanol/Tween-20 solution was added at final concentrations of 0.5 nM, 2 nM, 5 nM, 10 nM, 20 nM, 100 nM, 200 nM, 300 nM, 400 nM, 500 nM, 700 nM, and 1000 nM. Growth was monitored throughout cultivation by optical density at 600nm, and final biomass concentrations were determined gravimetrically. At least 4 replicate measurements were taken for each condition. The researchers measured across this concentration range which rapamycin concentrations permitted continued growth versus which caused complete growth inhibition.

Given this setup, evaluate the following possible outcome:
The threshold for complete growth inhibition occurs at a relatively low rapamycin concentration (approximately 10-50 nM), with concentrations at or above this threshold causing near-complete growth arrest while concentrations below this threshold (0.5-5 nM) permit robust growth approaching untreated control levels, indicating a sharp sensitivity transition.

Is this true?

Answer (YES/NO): NO